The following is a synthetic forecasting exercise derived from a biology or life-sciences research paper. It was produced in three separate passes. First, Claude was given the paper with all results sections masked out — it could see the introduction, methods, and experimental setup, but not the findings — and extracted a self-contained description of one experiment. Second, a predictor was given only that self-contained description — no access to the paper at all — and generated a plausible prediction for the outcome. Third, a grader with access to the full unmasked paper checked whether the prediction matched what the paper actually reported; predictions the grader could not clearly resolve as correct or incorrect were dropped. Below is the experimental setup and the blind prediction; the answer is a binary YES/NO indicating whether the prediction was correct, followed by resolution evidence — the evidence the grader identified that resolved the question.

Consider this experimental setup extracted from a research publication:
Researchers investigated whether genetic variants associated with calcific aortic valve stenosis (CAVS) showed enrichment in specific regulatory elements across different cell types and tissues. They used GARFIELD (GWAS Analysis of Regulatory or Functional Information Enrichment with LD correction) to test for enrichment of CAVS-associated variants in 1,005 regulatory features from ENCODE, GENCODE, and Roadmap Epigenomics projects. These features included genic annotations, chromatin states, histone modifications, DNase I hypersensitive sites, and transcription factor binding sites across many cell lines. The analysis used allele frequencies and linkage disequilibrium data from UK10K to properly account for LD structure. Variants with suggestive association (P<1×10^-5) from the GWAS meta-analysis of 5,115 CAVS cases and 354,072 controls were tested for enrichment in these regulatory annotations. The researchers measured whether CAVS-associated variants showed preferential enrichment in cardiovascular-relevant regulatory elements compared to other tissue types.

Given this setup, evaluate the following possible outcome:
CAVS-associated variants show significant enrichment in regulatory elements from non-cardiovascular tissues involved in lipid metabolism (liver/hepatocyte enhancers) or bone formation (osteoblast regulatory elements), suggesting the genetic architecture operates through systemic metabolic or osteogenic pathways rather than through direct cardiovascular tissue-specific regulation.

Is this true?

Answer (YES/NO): NO